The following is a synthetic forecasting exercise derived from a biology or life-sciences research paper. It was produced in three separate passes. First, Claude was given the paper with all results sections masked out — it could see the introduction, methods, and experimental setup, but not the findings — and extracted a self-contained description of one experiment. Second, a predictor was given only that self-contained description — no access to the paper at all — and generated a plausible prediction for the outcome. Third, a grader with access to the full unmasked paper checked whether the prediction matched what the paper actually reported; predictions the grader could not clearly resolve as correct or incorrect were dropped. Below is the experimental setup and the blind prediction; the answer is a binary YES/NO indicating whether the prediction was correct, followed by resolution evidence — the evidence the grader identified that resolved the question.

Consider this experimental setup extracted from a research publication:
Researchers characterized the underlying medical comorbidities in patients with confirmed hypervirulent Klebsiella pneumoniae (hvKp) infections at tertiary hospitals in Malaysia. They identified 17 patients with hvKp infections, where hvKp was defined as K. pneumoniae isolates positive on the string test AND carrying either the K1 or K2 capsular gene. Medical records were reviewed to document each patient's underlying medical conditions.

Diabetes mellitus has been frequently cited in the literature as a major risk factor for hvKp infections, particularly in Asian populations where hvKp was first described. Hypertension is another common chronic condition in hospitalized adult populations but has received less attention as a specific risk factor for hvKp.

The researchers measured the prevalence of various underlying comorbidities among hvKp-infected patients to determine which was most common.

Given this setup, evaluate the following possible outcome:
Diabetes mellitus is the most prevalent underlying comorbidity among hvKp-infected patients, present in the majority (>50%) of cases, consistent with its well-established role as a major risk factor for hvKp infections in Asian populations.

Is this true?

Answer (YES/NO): NO